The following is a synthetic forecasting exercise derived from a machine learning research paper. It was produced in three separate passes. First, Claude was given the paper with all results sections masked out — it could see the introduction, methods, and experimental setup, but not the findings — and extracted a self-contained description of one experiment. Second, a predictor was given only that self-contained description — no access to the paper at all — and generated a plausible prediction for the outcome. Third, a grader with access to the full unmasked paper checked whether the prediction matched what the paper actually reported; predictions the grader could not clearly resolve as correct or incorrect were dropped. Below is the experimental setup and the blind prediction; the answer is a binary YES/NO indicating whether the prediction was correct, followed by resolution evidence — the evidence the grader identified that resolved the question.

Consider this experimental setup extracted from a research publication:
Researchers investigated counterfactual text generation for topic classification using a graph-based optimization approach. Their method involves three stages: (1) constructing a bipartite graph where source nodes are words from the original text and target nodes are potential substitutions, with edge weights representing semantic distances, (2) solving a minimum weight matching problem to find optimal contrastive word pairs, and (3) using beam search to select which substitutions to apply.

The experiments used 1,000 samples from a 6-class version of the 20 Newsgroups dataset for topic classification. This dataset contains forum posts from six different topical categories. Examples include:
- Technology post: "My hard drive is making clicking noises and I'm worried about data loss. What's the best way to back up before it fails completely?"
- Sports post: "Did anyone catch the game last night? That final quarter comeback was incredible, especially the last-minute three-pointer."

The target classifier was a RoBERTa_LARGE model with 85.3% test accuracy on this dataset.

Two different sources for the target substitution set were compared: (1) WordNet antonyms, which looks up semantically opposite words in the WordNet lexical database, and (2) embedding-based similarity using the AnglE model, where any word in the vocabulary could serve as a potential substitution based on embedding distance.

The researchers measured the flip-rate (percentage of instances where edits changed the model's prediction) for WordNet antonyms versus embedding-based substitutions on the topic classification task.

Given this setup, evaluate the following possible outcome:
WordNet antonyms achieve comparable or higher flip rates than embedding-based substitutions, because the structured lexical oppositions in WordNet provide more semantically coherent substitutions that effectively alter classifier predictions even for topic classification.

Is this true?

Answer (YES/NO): YES